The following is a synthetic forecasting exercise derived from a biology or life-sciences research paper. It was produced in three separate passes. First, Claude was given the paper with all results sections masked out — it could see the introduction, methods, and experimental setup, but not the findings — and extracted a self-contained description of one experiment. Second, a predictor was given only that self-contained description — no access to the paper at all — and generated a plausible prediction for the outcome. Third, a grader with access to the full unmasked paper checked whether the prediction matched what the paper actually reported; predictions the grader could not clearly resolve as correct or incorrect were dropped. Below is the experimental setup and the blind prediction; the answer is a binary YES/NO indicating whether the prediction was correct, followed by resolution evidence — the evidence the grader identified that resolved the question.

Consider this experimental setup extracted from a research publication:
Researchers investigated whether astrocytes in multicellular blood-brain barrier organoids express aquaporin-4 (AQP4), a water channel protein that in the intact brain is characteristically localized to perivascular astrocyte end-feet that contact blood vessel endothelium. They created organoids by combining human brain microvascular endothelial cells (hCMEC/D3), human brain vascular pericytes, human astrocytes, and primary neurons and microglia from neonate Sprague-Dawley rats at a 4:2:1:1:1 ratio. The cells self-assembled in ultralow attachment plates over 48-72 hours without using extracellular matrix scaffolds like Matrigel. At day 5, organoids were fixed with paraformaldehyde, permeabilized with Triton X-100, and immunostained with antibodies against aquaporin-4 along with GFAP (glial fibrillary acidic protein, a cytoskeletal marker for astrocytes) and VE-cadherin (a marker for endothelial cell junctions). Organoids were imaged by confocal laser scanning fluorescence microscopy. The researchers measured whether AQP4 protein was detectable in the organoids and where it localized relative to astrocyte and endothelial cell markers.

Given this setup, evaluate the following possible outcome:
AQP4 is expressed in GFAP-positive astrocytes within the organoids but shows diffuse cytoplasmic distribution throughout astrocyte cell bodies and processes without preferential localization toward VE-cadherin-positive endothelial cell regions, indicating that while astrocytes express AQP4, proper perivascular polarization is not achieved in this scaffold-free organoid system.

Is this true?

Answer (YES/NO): NO